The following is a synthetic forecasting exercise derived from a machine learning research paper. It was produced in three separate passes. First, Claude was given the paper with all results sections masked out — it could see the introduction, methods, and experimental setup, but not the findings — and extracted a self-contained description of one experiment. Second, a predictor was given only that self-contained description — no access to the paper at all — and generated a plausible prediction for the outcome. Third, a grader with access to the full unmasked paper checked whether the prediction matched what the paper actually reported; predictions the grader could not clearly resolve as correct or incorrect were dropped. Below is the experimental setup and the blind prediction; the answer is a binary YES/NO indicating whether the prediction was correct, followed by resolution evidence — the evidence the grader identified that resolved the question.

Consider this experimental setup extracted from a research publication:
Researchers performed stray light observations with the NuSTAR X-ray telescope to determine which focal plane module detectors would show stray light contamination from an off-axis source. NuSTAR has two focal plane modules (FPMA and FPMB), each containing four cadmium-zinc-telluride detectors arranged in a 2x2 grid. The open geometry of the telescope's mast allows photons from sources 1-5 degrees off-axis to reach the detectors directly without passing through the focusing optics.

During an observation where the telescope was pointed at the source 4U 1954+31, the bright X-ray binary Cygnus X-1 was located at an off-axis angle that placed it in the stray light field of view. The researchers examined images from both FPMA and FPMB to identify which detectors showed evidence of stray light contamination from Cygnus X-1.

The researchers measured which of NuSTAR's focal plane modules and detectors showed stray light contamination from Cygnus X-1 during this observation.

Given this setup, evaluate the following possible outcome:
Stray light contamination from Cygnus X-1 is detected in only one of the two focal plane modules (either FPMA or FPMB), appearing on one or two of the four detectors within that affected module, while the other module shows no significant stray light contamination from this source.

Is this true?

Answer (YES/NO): YES